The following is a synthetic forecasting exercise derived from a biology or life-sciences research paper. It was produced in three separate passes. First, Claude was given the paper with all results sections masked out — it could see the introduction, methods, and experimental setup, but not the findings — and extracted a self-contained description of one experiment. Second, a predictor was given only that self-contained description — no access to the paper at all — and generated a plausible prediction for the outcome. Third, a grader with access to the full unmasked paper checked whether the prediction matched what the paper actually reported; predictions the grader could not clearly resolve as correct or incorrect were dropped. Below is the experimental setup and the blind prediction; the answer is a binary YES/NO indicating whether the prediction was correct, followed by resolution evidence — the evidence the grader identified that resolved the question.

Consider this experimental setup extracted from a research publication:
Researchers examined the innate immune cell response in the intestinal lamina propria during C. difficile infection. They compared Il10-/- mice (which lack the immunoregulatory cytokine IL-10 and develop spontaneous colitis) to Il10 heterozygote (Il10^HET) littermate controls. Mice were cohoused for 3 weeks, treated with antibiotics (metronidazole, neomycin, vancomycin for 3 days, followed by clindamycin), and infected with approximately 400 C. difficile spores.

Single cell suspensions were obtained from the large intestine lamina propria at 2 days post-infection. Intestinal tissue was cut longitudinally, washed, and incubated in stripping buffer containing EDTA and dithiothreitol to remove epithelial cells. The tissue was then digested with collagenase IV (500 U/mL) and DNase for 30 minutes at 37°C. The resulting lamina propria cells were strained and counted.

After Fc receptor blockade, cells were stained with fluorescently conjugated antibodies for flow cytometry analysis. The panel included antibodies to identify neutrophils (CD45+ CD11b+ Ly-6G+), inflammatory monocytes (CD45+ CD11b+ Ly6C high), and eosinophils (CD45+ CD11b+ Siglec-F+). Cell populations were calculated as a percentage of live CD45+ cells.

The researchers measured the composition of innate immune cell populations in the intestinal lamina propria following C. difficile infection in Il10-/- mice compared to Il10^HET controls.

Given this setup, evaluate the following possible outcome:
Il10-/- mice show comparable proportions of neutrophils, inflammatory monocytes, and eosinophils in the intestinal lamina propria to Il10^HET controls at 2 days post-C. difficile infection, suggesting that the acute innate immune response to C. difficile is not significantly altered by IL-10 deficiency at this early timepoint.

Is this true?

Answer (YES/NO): YES